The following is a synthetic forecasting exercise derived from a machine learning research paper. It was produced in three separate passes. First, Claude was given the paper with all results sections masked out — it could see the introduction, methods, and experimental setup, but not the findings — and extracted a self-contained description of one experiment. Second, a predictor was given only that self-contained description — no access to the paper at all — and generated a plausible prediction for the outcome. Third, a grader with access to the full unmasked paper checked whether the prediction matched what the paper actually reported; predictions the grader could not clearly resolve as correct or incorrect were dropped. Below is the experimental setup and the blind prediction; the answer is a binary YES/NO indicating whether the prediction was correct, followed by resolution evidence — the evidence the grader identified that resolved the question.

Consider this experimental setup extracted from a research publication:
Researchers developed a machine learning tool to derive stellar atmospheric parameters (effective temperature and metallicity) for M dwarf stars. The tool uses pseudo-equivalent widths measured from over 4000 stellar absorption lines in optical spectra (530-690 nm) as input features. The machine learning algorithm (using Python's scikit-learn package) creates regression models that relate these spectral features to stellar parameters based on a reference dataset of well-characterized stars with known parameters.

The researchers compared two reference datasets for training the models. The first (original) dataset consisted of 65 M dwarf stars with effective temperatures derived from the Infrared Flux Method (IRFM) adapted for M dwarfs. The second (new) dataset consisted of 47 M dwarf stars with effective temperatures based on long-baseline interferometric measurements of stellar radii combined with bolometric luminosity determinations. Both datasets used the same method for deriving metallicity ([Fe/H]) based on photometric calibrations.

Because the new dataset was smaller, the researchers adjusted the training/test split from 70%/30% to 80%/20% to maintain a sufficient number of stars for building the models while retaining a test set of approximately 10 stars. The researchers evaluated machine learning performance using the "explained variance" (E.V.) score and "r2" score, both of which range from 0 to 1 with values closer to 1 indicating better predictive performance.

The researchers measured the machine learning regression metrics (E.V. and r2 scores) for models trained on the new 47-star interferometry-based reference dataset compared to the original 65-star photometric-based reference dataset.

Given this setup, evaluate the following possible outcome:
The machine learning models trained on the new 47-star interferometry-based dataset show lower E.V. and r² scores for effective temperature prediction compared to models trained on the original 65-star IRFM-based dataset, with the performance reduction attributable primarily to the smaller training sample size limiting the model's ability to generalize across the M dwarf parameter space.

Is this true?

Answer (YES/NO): YES